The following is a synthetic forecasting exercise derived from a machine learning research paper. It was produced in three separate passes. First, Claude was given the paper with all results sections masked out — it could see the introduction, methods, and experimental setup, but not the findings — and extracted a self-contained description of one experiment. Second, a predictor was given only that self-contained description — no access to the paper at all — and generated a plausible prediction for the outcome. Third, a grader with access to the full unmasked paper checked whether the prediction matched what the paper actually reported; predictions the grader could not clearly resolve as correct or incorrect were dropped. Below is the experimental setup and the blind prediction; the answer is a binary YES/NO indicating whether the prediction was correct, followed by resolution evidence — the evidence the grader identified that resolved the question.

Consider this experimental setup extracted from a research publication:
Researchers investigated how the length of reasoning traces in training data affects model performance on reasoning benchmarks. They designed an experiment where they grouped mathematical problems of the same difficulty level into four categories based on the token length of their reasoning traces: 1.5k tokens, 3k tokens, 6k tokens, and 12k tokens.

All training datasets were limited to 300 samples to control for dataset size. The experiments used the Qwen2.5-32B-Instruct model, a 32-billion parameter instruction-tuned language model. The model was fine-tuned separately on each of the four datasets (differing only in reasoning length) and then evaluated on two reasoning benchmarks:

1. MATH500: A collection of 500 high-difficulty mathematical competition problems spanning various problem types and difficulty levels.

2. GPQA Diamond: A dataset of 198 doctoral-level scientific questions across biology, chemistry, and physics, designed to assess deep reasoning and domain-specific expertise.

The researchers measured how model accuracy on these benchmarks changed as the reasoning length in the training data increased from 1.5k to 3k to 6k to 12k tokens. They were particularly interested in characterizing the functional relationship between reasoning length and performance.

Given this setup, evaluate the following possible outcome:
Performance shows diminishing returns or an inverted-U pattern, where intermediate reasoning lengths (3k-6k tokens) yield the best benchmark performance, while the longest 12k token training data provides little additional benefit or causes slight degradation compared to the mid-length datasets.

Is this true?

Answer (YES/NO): NO